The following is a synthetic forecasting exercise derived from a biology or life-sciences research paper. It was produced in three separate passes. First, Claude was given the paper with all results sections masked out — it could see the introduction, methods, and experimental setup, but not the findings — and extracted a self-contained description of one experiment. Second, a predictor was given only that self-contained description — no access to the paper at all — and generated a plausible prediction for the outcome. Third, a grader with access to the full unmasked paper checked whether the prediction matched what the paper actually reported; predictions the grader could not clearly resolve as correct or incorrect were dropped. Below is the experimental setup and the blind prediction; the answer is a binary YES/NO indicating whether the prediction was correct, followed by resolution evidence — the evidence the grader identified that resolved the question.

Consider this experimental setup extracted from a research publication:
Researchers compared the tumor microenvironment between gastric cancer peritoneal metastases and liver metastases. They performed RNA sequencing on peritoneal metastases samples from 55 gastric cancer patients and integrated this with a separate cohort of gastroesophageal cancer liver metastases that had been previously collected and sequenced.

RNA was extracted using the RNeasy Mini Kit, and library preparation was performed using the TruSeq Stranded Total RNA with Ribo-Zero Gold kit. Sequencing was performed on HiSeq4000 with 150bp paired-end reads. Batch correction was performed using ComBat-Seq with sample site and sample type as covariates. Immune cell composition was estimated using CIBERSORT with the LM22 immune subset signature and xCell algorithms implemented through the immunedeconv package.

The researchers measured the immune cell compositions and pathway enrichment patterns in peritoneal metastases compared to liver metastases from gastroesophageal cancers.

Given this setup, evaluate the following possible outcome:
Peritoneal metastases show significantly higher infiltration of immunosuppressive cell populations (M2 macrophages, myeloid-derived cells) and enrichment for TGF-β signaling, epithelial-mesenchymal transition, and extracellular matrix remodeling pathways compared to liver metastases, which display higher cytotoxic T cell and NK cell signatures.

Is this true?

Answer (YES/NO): NO